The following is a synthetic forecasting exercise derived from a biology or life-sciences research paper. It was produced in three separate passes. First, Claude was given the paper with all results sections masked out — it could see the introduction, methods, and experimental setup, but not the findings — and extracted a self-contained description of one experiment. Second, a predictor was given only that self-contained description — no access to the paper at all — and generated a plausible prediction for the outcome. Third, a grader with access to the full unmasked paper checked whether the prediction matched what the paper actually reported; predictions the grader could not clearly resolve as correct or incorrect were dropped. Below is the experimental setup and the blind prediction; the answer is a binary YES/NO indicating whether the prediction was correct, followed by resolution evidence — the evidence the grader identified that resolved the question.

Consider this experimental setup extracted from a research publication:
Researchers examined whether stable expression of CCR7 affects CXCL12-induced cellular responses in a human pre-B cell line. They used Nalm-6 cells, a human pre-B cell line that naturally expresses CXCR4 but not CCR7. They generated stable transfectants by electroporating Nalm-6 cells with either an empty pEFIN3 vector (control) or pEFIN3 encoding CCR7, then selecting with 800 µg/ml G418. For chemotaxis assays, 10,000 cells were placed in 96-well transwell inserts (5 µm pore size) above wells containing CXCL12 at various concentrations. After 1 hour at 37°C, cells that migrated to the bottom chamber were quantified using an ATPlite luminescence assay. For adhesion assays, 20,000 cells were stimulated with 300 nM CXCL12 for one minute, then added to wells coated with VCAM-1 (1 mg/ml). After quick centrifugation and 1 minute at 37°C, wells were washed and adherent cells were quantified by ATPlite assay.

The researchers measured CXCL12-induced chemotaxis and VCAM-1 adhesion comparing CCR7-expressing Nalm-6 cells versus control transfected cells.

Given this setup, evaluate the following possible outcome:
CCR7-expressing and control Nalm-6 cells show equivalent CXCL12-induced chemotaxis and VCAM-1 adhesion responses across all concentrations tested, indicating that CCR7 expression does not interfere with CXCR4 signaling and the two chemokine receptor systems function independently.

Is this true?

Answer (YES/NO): NO